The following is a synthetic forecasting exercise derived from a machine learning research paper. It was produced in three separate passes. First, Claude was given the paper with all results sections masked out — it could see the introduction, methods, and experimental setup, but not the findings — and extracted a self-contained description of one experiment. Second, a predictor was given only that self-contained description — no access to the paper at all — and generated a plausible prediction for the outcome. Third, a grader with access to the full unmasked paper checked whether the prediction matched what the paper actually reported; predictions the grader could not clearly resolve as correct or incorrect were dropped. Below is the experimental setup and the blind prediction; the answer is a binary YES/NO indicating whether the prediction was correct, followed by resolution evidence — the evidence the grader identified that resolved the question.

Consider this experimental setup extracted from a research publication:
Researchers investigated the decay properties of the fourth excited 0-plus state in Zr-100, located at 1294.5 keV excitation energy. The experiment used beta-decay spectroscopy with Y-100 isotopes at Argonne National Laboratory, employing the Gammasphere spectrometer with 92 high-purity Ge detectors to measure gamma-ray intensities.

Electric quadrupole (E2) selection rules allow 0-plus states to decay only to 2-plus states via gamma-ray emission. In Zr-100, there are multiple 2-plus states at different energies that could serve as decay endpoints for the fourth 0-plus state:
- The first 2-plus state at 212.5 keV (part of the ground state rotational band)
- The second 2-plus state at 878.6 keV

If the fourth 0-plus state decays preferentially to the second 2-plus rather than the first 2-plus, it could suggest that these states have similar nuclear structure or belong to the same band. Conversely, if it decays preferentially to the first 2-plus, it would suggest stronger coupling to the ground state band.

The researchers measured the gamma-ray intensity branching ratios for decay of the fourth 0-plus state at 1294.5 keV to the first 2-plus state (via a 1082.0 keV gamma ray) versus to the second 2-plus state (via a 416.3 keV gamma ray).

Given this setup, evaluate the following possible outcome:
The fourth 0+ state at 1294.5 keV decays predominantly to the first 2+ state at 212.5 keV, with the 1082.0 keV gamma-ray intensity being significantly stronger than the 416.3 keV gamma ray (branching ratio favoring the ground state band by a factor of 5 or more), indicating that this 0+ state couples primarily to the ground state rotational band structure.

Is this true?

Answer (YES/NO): NO